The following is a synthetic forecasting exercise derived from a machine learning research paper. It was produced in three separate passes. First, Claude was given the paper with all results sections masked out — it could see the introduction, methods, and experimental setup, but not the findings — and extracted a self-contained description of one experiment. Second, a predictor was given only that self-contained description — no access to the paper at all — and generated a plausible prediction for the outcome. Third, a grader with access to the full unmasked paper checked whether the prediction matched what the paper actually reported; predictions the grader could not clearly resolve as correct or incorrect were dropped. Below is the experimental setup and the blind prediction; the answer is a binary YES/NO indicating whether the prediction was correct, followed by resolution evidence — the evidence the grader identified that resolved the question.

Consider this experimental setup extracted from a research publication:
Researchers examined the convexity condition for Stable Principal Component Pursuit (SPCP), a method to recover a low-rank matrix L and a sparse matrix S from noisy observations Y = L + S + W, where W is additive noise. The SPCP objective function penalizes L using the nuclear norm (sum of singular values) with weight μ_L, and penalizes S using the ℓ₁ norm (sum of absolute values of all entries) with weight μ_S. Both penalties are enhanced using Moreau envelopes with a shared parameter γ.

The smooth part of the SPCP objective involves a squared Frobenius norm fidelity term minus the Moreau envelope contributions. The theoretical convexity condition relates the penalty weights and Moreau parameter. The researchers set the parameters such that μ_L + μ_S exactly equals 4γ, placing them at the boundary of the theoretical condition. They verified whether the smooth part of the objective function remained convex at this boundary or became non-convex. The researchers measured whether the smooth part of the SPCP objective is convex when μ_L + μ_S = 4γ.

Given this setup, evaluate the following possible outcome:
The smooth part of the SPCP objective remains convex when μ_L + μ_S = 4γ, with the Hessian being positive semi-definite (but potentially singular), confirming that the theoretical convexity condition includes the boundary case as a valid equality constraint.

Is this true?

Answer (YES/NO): YES